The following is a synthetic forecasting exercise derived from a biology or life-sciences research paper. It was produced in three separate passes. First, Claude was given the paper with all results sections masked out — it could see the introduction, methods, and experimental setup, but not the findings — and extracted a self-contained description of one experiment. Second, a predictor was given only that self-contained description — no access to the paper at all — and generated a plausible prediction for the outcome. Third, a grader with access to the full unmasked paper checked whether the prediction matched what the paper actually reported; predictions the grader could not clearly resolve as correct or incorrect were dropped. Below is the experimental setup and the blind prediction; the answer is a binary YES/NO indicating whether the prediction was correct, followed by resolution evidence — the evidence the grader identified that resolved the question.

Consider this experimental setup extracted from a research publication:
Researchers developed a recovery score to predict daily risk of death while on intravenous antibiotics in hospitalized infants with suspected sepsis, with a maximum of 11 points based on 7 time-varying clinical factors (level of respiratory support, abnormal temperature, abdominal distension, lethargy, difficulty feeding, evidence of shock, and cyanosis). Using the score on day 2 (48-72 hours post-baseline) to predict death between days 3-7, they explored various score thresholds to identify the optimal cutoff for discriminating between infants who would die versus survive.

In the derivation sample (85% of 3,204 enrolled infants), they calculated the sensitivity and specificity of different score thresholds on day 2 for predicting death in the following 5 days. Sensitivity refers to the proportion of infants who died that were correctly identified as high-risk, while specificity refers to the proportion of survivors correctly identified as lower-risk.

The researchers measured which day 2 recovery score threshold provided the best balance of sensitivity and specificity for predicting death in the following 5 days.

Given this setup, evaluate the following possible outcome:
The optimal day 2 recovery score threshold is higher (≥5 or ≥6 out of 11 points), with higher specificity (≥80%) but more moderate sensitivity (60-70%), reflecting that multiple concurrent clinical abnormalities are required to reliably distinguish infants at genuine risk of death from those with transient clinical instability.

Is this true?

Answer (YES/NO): NO